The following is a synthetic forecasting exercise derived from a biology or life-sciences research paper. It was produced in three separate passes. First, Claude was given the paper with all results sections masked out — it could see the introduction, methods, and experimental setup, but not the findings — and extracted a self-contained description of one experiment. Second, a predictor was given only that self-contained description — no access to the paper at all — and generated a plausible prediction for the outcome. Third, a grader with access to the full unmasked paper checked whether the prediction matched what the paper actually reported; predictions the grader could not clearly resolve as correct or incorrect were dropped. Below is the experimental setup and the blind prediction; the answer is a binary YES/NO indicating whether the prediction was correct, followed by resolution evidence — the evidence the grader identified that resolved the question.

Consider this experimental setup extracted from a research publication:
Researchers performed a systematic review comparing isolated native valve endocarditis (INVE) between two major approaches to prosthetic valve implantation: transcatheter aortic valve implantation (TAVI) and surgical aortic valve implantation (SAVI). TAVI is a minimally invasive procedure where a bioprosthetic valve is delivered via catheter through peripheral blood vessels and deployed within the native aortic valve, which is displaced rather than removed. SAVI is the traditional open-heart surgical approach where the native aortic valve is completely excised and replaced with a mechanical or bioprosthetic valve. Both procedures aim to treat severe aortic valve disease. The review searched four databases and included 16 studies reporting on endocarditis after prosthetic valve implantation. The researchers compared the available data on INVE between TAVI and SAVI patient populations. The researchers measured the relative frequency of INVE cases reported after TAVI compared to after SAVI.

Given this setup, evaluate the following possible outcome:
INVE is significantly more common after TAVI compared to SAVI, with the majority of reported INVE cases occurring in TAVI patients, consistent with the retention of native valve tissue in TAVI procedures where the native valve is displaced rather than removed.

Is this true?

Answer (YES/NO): YES